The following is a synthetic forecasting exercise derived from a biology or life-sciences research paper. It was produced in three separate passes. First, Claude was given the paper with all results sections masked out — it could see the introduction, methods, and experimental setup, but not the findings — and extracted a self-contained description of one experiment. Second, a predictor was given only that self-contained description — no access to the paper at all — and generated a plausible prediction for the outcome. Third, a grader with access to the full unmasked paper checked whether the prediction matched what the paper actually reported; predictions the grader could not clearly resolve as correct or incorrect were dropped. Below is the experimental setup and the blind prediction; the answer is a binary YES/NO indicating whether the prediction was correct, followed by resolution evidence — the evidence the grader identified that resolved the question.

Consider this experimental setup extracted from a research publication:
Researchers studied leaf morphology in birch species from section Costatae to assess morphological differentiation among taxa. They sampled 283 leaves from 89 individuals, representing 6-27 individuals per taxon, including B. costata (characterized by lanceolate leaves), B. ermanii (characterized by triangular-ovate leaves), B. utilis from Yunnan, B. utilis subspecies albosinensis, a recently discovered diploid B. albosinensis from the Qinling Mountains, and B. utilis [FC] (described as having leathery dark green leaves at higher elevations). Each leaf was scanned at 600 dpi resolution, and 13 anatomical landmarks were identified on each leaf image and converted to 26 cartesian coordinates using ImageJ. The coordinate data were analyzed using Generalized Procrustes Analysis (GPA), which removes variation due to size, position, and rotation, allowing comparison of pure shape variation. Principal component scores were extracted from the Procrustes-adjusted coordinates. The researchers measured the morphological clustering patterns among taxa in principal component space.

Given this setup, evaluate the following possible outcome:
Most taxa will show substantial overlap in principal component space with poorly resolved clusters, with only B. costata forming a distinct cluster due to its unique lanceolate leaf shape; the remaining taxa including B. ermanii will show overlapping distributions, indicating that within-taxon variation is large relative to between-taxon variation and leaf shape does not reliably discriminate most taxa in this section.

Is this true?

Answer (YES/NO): NO